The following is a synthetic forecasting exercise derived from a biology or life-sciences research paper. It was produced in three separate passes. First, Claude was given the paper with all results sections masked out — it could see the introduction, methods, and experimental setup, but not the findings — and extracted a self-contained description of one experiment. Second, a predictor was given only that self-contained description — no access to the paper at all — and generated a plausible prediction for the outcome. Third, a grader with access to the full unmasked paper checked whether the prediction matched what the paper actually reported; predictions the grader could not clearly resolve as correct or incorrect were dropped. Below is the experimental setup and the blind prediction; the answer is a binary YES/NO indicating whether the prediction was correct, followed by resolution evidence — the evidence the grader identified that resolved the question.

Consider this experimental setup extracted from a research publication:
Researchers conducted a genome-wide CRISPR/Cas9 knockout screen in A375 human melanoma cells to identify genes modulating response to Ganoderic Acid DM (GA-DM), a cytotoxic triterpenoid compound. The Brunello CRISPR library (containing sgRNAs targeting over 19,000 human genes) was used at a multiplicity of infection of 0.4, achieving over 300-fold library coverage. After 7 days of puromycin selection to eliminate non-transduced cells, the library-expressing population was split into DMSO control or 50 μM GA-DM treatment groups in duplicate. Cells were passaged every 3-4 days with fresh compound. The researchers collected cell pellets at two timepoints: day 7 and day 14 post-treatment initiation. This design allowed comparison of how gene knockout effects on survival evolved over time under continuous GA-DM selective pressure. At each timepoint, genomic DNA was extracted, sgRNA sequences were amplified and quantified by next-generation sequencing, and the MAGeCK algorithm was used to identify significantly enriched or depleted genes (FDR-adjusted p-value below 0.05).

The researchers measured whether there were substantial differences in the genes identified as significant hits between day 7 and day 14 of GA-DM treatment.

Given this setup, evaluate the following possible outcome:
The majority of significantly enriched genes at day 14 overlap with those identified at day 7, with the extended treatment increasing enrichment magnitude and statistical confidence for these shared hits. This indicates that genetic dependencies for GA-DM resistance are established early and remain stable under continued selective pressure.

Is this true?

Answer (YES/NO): NO